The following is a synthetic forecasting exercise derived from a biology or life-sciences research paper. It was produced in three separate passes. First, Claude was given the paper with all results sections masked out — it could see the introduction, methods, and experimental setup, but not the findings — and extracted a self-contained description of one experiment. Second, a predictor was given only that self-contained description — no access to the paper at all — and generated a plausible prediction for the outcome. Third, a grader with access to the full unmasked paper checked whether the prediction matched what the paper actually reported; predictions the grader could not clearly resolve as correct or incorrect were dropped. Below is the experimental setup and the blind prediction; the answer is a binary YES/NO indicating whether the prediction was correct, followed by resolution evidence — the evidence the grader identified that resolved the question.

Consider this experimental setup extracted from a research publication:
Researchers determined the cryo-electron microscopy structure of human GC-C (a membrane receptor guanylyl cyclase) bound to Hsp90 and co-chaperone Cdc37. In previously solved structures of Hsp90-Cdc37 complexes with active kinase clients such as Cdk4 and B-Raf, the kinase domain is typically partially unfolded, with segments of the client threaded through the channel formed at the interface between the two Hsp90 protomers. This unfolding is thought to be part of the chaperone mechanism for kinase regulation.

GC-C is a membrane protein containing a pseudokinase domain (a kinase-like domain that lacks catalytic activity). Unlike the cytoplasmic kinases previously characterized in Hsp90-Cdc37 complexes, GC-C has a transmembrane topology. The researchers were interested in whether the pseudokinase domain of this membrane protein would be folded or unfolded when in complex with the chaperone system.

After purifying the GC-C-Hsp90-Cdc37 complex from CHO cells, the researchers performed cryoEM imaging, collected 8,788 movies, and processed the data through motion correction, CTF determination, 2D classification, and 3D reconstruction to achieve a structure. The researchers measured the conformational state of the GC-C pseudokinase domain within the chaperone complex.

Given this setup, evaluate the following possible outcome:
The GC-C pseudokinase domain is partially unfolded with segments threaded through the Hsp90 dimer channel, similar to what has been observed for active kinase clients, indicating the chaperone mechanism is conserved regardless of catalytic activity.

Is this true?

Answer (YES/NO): YES